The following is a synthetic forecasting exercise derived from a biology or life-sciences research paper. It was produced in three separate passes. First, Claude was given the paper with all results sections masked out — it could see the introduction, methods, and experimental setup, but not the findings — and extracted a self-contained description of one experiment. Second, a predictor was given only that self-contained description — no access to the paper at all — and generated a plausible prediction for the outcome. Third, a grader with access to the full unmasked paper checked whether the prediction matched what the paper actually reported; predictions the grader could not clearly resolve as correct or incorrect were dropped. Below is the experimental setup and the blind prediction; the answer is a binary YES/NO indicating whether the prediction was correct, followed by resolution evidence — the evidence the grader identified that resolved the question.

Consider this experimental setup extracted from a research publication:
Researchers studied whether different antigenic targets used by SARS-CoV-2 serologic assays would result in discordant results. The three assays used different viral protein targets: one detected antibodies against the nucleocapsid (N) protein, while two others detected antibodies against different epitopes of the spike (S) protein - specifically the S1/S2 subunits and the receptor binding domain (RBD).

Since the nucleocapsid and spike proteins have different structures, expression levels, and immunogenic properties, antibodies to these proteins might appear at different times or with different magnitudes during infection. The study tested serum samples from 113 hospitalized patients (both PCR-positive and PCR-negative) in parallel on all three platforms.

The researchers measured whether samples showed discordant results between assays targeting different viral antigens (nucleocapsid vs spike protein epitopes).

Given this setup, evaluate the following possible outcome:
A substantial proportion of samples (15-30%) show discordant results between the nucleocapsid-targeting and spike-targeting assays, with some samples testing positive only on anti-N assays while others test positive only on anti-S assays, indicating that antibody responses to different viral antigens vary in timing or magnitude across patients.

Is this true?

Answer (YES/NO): NO